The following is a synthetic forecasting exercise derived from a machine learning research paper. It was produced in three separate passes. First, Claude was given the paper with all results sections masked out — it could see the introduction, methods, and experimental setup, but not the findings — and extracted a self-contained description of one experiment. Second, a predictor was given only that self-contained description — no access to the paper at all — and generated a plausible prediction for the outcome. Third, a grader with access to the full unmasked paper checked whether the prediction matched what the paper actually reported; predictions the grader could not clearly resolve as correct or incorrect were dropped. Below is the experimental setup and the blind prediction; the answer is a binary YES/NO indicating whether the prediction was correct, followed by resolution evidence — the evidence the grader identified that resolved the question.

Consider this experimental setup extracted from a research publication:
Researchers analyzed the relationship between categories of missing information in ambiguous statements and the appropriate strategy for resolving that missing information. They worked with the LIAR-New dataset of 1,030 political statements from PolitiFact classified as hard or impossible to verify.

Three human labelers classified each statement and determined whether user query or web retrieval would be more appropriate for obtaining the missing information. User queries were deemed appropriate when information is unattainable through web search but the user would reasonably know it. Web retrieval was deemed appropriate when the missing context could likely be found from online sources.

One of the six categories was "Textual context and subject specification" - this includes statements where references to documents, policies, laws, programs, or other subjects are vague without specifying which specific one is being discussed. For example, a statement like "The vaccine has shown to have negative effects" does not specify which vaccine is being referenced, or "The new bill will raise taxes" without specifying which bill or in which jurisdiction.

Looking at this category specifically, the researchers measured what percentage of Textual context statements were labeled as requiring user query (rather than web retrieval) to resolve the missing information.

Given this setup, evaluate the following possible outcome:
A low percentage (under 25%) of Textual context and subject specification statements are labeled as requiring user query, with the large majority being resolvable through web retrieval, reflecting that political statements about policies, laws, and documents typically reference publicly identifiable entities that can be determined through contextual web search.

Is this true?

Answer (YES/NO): NO